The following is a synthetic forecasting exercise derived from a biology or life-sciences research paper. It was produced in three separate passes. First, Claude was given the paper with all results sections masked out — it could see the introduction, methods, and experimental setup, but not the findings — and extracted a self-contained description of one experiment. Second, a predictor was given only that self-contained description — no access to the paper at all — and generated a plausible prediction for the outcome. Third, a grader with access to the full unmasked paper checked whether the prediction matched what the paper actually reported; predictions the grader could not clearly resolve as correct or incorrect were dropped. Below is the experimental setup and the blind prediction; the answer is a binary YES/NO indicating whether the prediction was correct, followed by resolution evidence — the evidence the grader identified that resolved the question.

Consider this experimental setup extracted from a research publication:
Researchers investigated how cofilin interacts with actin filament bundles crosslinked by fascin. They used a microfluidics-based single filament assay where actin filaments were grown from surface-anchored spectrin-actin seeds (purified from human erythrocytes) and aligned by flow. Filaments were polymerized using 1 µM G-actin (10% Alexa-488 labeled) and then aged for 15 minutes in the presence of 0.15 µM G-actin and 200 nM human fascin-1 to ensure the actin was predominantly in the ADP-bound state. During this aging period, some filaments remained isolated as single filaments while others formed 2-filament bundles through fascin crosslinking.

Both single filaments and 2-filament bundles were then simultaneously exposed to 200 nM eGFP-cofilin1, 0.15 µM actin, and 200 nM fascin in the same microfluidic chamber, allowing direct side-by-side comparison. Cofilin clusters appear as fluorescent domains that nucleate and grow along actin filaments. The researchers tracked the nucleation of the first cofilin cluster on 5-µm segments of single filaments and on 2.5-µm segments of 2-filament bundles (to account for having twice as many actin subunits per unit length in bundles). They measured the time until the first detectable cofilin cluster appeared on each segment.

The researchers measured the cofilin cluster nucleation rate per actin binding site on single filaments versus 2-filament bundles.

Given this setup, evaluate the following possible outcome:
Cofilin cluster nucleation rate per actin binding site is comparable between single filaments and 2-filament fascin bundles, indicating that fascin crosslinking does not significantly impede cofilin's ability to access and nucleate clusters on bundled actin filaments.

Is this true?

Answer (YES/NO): NO